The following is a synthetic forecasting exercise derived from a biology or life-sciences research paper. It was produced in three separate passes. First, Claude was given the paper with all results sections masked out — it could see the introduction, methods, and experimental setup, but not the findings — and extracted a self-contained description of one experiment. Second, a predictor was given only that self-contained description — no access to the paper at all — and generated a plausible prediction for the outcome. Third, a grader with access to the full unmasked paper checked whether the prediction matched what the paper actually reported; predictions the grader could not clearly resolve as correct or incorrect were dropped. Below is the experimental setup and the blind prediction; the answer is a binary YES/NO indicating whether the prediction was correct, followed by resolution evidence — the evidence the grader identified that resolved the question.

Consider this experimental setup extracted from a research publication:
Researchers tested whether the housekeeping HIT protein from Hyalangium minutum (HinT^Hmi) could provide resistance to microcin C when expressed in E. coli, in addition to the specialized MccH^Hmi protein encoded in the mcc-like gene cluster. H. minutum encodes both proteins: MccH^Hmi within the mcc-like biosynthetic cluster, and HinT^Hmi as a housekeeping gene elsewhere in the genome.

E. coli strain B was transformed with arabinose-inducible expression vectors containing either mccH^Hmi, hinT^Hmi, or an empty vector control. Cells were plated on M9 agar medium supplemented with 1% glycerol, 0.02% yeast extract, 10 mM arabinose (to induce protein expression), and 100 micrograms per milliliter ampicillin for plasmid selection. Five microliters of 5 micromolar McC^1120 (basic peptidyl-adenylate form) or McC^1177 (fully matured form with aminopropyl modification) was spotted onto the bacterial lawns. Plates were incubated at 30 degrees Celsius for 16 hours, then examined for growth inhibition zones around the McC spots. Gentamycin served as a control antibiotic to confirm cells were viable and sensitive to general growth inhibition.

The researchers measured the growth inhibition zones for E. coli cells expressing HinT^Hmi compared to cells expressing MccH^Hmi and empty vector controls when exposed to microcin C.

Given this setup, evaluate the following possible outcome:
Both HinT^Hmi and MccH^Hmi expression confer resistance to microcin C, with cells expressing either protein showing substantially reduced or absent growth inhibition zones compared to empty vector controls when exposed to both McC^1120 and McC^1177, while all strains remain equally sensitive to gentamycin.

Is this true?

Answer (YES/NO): NO